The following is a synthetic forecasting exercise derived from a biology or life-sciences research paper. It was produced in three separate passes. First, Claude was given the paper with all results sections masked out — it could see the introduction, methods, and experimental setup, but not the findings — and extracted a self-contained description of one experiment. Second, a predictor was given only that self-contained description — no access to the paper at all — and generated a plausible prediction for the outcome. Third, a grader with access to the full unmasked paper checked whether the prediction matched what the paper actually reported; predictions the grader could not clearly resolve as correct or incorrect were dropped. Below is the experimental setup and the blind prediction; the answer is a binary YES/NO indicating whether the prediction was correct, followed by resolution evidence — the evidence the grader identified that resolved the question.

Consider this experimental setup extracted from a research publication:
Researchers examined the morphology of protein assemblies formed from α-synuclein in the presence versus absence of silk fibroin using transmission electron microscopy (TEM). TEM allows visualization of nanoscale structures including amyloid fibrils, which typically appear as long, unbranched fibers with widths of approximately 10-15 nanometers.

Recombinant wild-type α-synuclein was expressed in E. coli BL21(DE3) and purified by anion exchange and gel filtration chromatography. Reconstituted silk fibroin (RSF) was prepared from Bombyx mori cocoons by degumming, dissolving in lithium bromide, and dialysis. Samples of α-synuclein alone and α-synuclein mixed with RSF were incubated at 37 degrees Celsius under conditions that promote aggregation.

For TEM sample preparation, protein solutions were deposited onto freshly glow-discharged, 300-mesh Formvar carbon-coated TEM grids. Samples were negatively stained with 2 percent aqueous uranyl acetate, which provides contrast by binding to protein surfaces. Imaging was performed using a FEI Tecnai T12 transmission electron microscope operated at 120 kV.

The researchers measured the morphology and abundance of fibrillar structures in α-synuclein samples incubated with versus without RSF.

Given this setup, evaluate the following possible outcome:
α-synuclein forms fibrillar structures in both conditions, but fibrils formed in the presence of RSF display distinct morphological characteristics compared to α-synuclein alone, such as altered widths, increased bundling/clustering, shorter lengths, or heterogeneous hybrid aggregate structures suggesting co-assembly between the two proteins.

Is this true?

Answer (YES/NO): NO